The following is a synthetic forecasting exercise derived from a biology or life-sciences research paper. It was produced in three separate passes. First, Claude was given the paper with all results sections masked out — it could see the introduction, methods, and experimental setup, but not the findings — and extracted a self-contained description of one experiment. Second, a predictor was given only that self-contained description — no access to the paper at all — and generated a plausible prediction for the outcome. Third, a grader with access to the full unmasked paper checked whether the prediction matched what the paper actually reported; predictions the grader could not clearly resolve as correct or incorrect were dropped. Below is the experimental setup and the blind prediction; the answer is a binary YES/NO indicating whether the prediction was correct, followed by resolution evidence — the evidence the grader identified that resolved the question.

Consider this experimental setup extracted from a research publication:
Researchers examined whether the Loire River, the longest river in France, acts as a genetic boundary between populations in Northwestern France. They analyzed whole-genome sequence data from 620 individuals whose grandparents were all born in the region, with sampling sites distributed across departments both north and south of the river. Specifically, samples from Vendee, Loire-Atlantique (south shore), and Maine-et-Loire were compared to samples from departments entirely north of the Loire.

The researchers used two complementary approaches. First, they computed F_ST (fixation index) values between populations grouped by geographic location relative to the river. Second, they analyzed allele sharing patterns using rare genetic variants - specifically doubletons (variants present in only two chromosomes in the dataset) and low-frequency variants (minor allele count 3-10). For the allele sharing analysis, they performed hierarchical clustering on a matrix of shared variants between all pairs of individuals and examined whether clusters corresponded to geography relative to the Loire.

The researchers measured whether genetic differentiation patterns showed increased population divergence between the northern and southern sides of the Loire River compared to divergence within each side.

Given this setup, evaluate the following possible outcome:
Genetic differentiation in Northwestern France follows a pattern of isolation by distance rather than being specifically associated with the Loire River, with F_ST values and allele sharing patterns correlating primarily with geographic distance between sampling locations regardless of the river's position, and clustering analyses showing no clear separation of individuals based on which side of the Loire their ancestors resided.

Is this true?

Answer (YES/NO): NO